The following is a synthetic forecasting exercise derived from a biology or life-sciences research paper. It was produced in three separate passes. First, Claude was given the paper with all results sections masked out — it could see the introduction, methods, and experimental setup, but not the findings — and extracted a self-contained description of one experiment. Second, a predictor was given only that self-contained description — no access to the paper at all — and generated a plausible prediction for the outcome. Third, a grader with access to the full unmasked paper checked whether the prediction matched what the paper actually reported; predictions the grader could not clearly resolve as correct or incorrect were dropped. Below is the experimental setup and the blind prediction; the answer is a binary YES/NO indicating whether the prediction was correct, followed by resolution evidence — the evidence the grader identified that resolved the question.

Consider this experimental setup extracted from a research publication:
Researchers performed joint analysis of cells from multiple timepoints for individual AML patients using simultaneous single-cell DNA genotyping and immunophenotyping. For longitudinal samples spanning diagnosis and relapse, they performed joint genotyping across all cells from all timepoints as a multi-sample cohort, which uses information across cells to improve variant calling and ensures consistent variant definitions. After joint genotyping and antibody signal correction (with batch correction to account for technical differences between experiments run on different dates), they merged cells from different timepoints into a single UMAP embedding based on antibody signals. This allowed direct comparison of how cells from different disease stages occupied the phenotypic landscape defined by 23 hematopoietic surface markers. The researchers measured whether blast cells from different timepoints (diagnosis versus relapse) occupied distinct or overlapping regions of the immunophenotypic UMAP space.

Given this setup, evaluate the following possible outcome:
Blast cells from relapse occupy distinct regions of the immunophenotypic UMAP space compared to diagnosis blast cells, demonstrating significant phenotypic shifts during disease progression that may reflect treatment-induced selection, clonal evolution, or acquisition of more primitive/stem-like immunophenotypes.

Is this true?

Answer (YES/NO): NO